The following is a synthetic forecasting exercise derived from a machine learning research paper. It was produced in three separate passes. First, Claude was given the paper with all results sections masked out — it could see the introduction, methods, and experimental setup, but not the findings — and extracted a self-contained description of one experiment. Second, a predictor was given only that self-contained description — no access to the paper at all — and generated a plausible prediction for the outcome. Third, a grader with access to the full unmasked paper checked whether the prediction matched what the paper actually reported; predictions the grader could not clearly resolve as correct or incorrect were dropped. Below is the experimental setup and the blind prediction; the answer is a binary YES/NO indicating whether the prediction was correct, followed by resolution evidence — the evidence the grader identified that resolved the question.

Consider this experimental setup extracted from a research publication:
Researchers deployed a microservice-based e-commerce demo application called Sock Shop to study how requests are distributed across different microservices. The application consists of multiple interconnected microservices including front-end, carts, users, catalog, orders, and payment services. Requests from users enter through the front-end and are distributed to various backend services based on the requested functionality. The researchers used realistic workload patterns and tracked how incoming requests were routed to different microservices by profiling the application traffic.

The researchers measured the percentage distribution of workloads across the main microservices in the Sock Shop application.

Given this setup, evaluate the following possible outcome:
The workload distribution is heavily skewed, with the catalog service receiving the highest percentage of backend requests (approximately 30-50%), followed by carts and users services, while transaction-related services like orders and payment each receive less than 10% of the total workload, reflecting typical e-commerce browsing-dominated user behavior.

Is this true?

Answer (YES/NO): NO